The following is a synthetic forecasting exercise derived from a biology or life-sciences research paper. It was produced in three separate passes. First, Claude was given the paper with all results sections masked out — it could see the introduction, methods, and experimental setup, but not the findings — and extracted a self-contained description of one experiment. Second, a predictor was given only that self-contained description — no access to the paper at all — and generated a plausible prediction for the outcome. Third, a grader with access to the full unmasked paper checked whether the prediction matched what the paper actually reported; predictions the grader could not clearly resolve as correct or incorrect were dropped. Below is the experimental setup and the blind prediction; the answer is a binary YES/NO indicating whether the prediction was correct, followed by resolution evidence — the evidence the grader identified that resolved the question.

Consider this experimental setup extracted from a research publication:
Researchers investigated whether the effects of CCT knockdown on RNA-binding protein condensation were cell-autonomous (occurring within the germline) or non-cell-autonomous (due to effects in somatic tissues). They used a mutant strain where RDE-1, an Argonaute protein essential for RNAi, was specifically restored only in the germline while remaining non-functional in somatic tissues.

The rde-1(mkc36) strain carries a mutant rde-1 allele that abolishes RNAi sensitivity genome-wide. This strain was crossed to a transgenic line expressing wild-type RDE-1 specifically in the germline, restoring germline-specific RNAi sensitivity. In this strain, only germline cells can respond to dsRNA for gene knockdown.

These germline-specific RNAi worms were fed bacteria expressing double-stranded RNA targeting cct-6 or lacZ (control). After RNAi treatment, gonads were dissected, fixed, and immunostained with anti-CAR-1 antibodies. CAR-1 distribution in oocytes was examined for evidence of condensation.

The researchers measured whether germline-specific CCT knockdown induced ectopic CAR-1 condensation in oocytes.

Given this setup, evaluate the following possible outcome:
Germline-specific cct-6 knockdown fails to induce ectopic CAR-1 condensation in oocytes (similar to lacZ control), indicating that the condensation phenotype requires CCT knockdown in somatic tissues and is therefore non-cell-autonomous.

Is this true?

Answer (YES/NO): NO